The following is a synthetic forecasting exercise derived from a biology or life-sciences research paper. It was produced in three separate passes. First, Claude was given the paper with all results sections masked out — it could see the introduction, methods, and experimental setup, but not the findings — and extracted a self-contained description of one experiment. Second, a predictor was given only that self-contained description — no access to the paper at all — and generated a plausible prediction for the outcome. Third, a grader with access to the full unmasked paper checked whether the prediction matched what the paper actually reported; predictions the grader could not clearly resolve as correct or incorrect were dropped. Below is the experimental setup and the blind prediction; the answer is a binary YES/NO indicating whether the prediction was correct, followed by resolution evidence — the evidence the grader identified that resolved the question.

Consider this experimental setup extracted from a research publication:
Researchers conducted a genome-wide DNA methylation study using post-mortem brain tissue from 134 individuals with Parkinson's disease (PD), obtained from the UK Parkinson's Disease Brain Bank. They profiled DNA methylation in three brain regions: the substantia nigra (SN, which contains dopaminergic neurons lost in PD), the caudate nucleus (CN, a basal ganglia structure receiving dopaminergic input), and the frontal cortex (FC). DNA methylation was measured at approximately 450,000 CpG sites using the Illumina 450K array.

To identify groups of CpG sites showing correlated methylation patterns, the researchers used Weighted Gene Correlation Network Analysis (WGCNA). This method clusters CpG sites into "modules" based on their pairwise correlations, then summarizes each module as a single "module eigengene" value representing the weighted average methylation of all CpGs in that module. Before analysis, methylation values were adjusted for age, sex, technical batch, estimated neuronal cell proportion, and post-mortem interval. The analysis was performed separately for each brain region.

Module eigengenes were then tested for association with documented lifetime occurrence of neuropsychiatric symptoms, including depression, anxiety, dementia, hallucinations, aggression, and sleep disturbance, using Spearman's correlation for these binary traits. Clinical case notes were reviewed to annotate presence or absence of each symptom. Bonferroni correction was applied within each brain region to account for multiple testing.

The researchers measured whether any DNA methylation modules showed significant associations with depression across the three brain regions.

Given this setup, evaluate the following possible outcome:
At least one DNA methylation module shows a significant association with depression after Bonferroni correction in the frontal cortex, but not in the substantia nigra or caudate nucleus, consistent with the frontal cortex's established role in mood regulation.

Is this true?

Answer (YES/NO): NO